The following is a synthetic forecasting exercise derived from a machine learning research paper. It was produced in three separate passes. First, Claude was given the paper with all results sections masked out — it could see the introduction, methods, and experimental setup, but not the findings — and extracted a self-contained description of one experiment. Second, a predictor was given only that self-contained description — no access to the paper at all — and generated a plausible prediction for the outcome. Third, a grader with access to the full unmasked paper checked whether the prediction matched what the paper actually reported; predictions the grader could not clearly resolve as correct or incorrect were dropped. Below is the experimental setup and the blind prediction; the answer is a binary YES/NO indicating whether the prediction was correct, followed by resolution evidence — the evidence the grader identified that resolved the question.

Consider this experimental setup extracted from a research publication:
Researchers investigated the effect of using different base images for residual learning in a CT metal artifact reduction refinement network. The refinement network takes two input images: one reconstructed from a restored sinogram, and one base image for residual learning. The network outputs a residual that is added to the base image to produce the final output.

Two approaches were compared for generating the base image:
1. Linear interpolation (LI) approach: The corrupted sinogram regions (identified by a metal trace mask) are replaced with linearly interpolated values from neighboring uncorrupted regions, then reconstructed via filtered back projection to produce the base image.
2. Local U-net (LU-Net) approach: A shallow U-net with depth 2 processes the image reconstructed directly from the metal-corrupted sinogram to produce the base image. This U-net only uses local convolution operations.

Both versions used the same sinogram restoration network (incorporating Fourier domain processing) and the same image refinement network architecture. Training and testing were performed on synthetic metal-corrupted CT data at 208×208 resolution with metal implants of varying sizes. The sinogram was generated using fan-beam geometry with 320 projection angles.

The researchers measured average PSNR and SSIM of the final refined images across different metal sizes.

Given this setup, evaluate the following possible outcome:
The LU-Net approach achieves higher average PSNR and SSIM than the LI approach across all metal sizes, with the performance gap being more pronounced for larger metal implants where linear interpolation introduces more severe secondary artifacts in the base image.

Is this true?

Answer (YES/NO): NO